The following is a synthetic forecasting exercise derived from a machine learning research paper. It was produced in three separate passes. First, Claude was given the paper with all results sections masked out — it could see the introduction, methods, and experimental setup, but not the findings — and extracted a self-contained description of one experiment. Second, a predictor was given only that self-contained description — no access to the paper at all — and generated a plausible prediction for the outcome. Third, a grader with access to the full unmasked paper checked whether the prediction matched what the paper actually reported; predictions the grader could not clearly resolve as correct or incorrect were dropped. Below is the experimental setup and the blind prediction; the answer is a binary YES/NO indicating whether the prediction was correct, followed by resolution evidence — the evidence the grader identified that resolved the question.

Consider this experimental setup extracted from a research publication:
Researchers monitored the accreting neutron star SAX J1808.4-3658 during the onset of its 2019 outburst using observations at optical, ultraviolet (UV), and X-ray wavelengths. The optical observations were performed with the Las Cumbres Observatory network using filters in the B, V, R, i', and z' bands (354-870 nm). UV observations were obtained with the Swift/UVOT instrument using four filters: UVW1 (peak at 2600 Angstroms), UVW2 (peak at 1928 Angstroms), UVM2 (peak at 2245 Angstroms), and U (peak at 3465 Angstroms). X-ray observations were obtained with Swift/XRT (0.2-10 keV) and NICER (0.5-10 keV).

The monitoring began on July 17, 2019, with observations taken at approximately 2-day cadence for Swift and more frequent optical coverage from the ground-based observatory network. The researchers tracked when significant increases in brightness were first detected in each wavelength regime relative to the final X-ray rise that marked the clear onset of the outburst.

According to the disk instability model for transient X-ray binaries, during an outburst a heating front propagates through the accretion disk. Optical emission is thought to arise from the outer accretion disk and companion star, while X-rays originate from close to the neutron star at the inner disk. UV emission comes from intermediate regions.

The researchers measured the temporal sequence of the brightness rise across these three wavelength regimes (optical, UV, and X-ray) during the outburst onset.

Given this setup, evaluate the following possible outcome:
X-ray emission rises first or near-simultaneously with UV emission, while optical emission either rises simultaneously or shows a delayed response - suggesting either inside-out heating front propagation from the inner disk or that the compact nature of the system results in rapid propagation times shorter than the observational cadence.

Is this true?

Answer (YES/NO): NO